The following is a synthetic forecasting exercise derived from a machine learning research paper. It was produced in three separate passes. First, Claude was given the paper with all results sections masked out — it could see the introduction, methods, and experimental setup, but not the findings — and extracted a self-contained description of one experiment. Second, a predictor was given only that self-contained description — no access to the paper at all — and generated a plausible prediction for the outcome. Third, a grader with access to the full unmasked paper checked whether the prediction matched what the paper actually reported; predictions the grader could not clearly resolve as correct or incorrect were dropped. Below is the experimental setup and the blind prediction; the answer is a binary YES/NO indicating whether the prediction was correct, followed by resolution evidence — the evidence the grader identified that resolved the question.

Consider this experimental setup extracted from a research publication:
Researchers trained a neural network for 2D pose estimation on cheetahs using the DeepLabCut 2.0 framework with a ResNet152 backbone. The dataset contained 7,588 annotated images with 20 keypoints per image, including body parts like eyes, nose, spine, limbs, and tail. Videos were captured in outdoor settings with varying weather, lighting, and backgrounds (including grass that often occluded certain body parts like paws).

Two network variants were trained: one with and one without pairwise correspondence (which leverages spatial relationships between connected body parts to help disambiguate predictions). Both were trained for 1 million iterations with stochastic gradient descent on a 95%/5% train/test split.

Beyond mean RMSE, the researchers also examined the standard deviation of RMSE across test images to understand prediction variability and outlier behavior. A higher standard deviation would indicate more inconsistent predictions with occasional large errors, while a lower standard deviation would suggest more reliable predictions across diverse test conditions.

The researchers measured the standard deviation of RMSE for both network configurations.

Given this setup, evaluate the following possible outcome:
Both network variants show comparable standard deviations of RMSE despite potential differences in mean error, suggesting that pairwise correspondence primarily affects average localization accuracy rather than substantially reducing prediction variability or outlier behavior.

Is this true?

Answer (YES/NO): NO